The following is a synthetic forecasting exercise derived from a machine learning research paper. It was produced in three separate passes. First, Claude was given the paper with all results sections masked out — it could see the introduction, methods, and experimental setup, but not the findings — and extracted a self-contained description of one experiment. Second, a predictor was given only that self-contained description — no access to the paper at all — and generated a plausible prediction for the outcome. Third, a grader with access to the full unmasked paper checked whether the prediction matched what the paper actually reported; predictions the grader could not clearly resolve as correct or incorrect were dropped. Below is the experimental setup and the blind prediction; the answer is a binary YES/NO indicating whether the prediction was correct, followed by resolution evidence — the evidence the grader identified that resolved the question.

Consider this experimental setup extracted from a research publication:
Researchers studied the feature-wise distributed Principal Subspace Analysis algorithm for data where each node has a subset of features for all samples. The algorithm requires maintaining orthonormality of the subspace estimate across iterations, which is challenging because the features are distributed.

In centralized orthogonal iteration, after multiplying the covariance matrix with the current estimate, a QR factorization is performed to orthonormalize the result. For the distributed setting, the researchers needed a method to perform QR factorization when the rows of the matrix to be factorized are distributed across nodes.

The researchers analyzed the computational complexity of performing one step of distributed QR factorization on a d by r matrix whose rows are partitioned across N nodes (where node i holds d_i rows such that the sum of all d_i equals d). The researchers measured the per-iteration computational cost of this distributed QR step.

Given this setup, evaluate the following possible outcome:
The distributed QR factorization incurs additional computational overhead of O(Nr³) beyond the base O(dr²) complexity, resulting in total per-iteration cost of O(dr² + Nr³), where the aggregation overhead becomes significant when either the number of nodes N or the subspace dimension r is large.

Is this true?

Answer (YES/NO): NO